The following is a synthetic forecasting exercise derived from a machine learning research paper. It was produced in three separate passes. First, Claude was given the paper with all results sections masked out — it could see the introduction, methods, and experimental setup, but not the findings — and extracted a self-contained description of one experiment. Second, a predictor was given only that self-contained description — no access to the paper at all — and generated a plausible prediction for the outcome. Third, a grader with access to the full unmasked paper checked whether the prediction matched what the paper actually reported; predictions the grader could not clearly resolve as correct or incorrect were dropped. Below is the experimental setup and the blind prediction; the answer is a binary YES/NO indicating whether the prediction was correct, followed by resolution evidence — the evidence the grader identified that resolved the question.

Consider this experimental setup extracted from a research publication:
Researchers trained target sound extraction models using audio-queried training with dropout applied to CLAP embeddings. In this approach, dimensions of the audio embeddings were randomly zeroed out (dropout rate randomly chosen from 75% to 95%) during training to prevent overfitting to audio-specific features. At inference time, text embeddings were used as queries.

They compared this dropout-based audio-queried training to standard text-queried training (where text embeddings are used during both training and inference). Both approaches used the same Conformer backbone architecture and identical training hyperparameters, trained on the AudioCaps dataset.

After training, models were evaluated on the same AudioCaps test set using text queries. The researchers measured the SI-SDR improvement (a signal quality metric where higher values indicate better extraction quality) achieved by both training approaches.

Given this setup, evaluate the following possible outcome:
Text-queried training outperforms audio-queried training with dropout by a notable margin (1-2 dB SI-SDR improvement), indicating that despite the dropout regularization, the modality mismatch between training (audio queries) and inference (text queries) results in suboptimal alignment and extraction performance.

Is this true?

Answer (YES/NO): NO